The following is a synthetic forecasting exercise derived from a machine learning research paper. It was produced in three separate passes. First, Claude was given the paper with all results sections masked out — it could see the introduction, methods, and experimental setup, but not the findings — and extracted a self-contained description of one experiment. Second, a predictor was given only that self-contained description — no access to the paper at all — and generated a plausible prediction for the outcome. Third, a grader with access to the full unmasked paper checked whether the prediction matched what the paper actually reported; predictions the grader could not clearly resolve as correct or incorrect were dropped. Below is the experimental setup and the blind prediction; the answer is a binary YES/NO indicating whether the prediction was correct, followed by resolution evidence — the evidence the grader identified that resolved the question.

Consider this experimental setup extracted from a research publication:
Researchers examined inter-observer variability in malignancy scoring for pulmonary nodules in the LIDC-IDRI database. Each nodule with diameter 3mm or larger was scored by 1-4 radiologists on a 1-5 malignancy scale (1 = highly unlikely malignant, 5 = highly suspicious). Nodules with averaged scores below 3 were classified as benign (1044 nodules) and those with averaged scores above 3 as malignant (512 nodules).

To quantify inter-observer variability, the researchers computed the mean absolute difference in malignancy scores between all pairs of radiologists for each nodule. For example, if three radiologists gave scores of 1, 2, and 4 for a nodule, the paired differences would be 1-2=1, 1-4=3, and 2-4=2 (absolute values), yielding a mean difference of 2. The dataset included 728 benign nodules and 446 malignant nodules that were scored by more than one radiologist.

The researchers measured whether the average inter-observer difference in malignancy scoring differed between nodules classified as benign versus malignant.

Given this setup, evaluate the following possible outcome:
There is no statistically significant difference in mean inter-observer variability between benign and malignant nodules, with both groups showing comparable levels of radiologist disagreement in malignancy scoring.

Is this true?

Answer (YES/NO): NO